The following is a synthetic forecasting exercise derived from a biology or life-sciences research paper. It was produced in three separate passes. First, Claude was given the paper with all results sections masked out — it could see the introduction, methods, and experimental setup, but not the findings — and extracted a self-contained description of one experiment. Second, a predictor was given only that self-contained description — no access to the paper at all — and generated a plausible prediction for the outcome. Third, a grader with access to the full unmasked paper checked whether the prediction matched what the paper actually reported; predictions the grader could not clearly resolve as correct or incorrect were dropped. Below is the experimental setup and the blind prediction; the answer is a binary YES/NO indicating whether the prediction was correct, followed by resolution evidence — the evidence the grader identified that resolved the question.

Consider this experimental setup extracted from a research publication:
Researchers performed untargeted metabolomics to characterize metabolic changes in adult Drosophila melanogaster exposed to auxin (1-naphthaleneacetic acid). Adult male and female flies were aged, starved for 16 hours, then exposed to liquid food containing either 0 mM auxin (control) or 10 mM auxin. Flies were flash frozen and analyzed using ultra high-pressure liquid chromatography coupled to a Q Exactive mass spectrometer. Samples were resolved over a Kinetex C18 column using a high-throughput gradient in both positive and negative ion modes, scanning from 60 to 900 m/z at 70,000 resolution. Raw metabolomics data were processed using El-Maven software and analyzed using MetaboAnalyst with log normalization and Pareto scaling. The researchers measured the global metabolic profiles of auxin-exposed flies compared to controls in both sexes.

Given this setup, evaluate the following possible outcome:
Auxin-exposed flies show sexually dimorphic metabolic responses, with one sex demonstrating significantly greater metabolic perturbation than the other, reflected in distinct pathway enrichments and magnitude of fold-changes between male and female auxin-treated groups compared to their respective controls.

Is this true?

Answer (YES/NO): NO